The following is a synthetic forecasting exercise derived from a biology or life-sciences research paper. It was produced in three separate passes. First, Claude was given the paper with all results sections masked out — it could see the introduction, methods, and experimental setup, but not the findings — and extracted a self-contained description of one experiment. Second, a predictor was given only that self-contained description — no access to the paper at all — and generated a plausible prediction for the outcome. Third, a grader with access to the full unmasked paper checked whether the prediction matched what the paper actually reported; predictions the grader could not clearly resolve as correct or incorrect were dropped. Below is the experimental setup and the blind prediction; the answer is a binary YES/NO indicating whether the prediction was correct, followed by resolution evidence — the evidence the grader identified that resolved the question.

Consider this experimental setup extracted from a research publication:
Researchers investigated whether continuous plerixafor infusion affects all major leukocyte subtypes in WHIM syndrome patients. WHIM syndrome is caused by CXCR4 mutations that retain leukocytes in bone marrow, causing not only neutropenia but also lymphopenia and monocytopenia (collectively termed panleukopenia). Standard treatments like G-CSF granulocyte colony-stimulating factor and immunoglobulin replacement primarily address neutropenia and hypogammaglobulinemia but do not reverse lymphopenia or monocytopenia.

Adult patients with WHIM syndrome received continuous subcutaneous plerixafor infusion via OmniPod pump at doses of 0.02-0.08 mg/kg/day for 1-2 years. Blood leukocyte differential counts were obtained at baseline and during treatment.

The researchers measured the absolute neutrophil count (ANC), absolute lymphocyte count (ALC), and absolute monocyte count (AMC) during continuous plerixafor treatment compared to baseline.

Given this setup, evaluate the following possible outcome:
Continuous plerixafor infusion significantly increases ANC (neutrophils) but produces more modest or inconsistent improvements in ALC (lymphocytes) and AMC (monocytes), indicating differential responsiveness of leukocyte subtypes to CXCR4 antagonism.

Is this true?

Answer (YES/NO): NO